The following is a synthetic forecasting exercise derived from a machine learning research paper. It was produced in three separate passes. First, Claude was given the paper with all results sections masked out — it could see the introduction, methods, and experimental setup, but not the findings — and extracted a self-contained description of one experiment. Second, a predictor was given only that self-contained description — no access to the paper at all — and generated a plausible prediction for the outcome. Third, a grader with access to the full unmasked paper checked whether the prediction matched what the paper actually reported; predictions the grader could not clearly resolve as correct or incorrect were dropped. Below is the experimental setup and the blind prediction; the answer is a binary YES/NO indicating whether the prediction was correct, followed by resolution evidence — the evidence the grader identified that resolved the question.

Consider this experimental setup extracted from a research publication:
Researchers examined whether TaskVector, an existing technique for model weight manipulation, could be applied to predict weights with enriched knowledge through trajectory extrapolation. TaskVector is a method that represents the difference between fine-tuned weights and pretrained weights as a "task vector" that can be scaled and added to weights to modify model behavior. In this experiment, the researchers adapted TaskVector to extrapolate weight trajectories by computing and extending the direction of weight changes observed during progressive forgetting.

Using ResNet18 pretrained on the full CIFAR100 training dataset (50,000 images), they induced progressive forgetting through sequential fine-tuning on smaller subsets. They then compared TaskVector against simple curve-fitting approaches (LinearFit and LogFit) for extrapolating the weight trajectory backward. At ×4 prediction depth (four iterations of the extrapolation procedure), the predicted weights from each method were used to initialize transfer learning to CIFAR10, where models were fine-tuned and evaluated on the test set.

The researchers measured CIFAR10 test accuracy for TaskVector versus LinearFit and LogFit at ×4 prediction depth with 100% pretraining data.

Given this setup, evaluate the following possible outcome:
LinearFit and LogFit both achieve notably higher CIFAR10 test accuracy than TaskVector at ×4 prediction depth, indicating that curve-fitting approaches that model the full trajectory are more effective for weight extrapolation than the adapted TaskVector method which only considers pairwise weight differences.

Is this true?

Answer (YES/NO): NO